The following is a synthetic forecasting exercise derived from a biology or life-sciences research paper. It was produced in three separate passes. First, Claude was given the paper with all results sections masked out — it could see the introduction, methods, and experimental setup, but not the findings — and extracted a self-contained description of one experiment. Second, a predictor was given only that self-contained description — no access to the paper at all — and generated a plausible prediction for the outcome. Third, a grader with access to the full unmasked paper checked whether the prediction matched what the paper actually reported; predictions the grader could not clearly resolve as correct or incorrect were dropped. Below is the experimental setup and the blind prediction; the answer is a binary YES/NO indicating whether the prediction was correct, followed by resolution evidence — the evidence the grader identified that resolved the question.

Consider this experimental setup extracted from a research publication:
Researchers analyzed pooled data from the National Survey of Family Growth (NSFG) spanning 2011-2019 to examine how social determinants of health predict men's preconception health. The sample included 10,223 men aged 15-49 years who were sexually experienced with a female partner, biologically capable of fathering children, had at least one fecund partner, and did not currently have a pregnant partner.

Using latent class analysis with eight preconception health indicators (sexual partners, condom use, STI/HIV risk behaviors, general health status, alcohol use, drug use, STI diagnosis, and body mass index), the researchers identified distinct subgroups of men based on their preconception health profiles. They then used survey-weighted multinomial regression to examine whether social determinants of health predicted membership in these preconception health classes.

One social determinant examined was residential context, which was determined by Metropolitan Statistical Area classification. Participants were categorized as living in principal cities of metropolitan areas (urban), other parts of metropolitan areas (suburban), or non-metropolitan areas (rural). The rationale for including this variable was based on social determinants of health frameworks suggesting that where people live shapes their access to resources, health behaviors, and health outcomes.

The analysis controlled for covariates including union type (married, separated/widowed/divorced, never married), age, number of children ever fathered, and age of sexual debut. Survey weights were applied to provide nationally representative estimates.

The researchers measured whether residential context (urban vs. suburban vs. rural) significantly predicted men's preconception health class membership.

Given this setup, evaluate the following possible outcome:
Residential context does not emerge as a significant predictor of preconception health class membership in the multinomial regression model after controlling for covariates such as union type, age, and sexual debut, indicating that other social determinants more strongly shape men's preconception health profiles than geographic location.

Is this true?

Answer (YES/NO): YES